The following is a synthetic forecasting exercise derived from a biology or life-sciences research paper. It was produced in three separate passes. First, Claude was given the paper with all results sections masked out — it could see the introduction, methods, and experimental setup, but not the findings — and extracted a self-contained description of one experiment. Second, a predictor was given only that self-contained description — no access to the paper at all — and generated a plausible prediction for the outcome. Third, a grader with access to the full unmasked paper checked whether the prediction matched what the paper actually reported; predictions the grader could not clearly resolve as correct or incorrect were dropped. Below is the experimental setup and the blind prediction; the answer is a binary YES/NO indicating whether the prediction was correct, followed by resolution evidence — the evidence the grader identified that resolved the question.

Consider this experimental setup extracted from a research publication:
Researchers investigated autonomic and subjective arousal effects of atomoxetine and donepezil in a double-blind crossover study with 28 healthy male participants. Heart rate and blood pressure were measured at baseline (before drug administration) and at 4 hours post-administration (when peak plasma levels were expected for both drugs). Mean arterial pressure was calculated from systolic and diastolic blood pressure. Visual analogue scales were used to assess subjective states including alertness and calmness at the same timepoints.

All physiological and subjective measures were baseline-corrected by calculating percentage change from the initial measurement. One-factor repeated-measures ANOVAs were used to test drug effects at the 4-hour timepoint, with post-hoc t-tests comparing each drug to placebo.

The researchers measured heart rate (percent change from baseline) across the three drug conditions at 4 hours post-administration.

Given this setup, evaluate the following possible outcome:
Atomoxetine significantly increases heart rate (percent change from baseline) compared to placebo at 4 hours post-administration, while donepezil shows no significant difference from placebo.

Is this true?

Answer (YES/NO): YES